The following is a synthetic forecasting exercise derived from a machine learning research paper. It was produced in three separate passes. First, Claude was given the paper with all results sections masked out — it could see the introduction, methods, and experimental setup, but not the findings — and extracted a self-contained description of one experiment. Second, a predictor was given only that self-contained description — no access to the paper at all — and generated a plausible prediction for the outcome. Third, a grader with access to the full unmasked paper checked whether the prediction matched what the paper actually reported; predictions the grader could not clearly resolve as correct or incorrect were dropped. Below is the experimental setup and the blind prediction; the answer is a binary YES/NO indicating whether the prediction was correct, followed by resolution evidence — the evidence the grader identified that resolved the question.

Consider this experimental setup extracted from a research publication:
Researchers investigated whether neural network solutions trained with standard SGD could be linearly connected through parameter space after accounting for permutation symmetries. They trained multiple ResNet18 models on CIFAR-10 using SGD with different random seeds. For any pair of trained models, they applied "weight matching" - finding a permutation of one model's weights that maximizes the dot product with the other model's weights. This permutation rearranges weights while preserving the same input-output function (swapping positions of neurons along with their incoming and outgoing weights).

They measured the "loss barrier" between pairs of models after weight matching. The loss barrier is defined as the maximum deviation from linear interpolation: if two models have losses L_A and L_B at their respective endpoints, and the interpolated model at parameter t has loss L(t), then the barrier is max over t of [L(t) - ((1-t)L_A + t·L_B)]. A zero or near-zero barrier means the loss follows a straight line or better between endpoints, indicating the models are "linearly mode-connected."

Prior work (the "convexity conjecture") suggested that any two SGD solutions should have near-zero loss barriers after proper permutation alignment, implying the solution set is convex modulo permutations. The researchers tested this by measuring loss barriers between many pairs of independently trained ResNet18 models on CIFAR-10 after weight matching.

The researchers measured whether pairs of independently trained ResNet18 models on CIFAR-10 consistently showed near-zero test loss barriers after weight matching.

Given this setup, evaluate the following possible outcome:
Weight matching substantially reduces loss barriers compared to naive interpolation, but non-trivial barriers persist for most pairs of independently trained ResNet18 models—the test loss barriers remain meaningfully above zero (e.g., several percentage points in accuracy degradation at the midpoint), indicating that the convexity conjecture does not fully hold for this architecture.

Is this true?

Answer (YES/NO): YES